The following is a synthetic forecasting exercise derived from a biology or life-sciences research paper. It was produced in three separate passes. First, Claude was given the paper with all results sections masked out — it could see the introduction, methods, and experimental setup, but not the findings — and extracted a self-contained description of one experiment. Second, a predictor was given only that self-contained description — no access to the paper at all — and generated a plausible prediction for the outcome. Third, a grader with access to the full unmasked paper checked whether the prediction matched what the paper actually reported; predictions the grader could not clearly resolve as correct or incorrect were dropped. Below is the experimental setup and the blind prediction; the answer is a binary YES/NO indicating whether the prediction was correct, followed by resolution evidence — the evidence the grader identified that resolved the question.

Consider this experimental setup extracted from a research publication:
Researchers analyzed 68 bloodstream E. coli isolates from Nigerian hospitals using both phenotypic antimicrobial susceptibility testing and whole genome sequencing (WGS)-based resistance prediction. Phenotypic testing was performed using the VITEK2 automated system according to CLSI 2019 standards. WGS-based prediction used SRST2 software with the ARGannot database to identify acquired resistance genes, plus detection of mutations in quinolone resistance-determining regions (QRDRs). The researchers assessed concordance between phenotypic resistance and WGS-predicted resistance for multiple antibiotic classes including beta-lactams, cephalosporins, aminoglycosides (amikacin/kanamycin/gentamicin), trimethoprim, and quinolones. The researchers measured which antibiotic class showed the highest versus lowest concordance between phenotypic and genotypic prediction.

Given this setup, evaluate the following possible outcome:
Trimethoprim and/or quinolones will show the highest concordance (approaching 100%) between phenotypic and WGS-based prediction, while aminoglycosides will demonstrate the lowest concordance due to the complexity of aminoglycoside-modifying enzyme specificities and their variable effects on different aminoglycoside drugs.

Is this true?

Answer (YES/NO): YES